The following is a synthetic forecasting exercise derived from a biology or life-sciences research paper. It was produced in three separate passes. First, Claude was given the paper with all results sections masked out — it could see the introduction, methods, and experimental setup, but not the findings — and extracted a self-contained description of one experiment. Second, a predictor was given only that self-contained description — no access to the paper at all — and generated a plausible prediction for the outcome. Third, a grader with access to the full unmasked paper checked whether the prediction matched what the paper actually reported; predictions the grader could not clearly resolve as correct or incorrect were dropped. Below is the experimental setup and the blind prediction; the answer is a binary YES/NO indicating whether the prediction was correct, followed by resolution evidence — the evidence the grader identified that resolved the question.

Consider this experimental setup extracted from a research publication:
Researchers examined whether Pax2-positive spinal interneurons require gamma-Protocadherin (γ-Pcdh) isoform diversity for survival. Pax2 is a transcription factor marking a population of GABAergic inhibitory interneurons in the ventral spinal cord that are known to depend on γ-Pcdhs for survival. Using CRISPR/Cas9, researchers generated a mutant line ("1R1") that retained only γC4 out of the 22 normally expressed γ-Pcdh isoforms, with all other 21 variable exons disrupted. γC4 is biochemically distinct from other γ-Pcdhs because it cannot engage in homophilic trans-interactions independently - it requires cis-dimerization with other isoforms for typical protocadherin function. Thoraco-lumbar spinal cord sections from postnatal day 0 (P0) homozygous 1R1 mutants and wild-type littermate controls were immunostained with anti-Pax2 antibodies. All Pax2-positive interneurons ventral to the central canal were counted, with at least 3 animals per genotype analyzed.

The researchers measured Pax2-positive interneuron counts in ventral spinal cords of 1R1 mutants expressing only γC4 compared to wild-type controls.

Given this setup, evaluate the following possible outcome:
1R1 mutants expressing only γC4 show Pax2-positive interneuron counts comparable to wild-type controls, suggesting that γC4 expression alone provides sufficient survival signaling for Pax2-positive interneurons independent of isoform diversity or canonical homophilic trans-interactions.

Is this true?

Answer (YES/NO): NO